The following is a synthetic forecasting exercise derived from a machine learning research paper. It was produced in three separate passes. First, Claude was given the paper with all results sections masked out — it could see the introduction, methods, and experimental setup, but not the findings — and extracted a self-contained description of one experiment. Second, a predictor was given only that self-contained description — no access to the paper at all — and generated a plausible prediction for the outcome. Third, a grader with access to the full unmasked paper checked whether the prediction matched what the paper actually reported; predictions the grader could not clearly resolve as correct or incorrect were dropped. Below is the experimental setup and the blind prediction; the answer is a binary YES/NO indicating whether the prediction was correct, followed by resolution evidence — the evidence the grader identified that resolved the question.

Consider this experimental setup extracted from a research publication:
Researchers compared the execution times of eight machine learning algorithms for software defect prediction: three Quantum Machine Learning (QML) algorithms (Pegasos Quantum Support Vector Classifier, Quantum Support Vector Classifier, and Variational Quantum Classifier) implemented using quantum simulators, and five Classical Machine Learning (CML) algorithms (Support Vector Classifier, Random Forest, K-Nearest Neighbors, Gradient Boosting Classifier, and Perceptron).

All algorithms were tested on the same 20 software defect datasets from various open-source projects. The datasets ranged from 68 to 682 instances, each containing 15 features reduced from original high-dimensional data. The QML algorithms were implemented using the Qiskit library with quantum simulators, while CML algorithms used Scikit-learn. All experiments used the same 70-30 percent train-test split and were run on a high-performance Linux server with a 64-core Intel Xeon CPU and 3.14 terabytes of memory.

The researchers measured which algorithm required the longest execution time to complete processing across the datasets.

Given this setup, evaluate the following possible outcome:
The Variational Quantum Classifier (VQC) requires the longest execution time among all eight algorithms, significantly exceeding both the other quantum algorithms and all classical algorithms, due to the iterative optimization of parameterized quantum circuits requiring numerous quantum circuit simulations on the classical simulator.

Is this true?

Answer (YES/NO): NO